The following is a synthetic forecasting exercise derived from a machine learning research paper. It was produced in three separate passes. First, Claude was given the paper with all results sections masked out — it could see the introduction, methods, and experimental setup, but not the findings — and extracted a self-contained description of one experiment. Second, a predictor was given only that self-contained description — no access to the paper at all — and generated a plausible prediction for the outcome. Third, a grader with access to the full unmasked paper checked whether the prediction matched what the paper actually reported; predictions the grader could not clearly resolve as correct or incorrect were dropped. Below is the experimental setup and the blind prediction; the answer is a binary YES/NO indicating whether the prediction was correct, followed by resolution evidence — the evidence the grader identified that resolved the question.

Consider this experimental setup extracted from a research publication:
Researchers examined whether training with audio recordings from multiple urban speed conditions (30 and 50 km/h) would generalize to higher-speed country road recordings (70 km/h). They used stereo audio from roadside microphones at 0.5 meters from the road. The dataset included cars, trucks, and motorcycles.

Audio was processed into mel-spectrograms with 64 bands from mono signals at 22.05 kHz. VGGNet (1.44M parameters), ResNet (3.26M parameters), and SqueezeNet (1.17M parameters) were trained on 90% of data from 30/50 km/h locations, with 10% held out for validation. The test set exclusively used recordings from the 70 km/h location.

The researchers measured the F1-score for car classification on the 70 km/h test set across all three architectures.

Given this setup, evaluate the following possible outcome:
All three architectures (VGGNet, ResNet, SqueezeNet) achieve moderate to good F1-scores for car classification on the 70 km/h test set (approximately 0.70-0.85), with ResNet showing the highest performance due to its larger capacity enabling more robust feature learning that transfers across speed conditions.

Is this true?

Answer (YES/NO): NO